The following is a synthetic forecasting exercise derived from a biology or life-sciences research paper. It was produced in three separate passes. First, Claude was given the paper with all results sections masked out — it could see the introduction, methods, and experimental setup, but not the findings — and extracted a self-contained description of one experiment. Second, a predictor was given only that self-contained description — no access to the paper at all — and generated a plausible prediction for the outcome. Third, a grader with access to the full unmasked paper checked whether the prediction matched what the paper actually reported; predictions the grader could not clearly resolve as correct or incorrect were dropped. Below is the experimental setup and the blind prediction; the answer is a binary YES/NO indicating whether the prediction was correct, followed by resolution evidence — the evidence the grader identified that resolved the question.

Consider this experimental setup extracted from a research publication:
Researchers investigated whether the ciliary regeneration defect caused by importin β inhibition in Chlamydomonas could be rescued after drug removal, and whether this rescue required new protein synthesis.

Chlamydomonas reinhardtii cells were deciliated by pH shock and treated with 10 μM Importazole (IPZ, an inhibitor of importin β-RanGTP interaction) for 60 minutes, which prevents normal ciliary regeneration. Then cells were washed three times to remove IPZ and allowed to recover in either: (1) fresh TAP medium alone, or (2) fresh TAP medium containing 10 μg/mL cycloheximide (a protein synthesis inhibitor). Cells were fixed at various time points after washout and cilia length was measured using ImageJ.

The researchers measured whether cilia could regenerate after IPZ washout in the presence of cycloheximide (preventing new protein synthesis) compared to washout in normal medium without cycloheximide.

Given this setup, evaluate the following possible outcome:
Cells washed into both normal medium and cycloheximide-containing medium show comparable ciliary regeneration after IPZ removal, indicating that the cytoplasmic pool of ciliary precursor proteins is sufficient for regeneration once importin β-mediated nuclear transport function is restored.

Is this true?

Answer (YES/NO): NO